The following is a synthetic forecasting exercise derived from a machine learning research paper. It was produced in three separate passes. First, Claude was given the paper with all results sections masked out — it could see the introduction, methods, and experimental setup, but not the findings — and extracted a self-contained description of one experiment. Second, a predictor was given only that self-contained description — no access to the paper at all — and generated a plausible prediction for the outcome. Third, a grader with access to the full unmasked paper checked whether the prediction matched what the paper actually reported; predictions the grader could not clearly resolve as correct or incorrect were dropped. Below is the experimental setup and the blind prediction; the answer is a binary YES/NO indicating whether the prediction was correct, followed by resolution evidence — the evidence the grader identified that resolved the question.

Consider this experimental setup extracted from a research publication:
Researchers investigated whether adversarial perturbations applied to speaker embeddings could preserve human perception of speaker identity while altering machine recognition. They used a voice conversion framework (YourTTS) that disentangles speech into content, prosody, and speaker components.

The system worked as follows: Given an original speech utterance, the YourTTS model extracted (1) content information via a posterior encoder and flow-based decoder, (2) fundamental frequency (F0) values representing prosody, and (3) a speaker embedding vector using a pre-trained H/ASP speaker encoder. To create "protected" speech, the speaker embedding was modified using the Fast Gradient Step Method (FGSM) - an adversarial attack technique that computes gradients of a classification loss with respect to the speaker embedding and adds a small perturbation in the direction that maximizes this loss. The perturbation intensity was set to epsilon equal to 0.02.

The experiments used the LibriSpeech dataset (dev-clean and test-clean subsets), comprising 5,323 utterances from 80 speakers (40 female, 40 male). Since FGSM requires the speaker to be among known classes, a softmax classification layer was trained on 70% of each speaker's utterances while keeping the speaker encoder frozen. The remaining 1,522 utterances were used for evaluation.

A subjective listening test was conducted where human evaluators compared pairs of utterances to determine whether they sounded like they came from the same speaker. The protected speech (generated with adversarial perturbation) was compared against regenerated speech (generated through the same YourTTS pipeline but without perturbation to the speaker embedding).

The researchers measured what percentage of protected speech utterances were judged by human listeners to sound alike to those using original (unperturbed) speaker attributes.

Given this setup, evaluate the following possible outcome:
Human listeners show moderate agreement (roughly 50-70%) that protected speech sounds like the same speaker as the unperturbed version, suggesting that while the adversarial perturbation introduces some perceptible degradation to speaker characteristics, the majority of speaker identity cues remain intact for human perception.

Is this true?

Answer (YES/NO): YES